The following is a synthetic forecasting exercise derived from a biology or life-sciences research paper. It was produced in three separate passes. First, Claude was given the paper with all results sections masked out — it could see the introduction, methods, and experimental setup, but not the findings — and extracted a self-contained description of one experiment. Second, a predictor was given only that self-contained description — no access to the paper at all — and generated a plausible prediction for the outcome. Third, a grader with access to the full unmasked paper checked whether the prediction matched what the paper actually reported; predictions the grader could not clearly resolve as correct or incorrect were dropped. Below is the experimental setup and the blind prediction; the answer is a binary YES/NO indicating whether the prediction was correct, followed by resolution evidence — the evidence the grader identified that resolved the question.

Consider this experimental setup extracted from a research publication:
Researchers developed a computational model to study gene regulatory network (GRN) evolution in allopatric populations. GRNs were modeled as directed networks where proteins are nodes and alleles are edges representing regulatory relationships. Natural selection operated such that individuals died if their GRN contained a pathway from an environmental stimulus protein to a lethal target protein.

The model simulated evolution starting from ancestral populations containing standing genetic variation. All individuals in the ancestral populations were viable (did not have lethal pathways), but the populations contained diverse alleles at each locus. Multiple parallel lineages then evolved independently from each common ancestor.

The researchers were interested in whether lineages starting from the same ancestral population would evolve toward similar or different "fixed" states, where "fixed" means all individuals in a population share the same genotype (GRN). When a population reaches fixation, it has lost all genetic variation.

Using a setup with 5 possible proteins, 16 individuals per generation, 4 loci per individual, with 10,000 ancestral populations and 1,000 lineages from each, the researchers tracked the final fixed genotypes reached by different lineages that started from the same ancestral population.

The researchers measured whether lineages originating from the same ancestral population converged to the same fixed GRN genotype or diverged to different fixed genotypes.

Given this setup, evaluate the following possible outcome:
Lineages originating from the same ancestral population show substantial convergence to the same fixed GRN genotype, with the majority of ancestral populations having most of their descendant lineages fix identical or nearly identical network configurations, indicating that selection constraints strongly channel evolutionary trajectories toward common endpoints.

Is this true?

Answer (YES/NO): NO